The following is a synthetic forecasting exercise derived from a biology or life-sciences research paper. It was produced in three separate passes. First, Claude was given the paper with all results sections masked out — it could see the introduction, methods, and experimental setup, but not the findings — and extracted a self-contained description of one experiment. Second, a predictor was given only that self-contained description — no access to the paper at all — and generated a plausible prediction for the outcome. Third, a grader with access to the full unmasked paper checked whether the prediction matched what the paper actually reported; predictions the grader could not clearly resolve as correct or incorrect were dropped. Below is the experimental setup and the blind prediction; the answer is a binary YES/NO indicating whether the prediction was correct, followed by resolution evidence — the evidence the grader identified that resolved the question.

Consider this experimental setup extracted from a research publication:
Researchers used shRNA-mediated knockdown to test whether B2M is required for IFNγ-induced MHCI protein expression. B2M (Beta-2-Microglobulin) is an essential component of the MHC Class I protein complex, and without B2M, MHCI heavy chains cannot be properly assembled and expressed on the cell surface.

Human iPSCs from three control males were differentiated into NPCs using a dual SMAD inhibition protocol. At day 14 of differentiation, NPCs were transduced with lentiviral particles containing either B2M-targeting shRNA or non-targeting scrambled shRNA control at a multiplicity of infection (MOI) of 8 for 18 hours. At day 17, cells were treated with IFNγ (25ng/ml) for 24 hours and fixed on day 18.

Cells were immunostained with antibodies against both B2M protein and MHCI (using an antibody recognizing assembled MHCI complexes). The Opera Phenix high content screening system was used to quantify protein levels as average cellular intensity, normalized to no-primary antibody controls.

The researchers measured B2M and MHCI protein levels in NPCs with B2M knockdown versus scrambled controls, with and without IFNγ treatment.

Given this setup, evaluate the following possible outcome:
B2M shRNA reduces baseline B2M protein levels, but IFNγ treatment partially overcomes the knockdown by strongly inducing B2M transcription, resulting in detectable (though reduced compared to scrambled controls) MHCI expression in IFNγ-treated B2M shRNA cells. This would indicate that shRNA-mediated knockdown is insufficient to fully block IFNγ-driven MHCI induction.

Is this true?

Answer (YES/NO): NO